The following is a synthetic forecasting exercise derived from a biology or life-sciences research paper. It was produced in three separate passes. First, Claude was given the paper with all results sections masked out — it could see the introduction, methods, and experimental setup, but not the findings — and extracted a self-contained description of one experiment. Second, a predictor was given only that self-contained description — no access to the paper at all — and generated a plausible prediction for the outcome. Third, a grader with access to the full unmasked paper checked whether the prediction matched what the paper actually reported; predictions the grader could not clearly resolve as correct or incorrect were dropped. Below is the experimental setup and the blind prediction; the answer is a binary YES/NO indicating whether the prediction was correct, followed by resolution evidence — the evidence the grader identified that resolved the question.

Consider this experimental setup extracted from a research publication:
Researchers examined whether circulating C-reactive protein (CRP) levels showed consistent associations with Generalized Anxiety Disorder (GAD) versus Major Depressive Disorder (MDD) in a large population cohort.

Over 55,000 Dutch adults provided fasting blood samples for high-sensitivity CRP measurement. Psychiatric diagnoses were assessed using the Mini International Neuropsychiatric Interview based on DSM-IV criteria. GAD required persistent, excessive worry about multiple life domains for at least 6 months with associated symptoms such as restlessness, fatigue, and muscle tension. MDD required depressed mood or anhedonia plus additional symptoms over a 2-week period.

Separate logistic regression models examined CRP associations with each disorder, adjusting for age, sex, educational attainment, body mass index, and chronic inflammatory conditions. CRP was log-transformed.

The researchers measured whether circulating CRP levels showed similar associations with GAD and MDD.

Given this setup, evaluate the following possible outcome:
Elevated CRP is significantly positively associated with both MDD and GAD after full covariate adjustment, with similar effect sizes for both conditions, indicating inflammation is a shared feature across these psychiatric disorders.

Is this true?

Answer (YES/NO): NO